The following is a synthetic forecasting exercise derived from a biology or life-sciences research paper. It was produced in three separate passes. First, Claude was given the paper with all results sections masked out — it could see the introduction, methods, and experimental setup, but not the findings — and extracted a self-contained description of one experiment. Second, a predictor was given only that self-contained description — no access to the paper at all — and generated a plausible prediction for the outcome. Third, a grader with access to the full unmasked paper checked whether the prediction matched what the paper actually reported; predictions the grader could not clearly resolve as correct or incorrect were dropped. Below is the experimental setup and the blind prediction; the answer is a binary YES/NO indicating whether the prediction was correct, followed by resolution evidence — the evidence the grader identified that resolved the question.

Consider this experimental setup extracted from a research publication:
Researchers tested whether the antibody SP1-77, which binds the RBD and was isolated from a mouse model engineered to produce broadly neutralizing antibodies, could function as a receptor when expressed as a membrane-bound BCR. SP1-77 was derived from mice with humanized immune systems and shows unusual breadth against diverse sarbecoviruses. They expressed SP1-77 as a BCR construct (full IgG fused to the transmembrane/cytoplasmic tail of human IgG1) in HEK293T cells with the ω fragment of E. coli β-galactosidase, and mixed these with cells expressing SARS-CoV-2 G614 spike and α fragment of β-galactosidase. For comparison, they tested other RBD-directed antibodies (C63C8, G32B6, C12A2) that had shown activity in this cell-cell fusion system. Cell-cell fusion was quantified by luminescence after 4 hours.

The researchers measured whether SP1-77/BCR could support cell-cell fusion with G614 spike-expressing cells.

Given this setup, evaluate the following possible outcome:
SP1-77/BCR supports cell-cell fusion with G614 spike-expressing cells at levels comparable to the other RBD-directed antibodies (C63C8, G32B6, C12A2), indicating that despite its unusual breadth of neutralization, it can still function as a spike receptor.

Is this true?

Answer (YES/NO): NO